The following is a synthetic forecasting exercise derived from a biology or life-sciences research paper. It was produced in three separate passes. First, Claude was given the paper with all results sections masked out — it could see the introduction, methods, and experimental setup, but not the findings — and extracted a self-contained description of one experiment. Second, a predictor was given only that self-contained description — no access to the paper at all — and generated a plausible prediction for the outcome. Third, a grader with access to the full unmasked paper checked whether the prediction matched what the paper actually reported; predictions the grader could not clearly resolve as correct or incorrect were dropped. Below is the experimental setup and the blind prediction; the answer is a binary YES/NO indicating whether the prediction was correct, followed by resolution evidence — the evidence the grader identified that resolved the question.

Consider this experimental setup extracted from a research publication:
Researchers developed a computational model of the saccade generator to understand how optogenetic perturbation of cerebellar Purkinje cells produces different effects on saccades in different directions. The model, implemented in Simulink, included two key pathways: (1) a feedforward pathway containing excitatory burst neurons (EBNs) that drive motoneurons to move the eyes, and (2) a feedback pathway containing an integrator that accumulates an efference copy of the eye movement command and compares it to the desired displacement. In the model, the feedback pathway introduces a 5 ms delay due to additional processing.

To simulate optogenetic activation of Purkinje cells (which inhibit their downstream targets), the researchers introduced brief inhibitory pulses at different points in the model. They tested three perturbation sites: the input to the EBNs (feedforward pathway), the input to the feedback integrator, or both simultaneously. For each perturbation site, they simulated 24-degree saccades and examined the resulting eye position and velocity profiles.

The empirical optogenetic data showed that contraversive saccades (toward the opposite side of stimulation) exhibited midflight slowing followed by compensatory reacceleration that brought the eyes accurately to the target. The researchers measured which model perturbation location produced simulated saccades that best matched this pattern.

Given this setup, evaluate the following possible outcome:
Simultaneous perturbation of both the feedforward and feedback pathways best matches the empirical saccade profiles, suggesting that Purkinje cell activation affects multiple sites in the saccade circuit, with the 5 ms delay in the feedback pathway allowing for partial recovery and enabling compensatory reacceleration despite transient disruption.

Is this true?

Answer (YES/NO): NO